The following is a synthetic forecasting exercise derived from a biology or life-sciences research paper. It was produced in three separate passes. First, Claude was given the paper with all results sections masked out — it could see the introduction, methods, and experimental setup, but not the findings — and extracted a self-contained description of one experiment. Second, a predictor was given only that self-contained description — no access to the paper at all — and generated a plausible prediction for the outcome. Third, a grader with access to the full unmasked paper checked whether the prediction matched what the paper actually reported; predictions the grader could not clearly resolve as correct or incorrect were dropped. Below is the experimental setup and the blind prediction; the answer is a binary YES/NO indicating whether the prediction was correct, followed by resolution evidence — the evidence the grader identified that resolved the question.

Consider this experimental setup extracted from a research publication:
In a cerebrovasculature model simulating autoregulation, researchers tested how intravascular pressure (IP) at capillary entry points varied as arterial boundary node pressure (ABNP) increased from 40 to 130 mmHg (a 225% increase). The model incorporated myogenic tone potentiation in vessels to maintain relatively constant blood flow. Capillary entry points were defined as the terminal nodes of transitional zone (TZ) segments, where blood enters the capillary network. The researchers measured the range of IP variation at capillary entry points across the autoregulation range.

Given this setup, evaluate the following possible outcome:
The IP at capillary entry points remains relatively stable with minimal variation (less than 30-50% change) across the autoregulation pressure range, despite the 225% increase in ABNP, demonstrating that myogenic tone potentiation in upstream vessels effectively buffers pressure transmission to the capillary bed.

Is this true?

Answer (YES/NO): YES